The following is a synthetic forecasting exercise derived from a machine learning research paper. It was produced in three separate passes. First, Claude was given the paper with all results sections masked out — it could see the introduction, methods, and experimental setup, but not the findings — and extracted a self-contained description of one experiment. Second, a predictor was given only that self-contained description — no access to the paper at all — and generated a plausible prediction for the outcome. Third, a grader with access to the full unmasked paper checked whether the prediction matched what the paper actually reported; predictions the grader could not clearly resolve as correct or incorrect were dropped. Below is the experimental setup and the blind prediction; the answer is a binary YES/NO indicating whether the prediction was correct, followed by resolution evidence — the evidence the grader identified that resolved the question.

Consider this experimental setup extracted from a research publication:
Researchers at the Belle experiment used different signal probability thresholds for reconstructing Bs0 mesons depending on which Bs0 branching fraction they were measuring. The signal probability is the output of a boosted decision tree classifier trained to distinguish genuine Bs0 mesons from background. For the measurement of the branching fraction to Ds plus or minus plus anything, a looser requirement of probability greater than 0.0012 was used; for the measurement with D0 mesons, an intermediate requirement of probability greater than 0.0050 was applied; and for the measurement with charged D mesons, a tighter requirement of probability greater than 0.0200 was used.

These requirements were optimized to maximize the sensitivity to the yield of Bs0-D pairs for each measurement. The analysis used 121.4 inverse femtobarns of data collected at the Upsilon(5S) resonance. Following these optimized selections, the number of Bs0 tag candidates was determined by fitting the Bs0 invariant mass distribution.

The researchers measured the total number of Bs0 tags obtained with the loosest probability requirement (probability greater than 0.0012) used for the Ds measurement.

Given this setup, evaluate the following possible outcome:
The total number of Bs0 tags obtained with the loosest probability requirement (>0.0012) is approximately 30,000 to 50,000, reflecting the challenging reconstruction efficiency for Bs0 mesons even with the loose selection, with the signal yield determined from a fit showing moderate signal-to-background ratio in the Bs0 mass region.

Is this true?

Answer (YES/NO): NO